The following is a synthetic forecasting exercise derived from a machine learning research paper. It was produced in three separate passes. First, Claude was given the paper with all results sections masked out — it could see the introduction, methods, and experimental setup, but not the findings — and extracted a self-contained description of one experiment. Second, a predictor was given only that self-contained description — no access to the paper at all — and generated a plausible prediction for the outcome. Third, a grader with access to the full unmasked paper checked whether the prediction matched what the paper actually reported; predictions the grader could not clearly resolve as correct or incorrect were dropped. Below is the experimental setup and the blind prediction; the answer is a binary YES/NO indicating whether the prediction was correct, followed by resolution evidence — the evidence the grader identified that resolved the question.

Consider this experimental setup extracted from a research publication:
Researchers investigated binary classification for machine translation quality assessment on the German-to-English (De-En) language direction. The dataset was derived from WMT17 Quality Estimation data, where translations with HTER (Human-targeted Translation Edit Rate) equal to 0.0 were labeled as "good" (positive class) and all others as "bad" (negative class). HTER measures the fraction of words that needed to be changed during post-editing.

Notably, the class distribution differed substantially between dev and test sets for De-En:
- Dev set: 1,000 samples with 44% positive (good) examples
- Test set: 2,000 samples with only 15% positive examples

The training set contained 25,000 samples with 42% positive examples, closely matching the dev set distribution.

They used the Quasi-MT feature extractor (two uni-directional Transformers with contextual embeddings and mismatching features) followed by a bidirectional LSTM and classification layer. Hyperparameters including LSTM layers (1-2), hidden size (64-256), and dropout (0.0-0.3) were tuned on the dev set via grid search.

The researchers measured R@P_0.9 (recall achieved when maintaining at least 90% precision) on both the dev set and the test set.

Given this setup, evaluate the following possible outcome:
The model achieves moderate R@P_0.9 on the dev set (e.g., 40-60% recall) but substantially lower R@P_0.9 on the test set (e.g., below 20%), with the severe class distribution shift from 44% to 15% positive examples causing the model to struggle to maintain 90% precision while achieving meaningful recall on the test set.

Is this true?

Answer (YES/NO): NO